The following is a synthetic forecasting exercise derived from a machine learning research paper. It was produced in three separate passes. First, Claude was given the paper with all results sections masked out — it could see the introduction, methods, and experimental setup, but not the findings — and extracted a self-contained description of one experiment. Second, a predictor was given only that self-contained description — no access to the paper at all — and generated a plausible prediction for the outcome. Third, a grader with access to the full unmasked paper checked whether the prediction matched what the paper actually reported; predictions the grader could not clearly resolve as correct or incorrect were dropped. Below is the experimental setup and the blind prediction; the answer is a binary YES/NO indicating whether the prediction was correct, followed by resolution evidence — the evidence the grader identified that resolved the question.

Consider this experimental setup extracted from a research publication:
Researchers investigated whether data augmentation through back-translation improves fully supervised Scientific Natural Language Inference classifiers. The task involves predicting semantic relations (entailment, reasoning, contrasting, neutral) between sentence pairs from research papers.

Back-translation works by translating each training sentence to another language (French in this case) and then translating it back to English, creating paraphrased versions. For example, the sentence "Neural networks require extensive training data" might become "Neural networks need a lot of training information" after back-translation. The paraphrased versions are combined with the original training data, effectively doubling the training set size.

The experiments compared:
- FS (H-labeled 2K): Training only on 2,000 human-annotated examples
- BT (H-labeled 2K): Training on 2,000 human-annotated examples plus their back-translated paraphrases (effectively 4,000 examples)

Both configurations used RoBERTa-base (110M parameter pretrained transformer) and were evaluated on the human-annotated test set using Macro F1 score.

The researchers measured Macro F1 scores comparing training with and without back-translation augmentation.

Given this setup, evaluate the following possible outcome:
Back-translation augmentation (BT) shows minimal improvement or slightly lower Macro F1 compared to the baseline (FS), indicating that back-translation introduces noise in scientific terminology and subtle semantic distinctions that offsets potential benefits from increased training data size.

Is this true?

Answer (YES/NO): YES